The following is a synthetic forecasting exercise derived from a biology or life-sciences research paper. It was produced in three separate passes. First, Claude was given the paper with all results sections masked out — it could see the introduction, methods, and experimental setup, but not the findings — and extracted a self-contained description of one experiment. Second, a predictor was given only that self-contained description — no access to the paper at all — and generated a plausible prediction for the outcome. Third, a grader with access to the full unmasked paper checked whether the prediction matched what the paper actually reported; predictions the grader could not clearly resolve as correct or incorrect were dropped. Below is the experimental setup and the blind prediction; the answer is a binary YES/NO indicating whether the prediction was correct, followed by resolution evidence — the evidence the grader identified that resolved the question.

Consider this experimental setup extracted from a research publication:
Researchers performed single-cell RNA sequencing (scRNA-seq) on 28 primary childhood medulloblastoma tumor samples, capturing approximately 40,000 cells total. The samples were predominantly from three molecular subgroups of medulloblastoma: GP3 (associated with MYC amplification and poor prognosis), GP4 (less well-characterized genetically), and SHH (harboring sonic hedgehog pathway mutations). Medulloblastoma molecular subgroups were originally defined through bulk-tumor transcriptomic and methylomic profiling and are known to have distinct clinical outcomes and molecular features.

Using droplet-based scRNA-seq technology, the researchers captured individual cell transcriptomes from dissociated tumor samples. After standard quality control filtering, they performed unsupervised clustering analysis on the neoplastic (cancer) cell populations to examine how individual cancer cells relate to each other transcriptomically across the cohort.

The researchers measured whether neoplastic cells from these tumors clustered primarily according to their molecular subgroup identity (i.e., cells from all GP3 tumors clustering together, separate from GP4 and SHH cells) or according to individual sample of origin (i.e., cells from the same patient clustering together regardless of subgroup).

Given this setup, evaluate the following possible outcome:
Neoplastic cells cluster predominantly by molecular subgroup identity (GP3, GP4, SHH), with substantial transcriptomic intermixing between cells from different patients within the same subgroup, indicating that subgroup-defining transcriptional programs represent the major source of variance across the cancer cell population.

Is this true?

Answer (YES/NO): NO